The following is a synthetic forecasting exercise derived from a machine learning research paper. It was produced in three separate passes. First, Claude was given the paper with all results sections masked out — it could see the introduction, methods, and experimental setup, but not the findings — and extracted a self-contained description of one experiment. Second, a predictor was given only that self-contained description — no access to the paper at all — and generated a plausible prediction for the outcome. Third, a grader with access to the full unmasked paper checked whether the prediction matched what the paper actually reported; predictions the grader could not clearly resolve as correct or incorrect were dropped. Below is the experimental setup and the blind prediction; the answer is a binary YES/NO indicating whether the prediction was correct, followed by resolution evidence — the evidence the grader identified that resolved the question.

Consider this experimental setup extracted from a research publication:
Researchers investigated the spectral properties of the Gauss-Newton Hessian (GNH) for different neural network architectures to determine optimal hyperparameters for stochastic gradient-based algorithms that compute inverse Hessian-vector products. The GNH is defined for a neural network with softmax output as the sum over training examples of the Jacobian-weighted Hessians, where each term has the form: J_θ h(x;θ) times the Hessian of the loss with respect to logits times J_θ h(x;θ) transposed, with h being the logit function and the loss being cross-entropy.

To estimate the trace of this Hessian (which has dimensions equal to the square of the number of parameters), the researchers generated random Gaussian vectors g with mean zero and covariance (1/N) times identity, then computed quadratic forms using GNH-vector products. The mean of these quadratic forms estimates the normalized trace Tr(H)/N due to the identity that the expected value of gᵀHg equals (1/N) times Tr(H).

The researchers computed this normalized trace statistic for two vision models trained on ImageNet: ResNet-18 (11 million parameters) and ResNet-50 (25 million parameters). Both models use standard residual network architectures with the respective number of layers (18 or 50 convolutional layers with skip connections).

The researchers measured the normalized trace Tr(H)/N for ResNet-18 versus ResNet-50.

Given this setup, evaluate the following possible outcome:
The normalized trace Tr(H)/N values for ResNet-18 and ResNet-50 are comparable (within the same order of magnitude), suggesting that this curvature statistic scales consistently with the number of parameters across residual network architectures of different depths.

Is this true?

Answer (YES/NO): NO